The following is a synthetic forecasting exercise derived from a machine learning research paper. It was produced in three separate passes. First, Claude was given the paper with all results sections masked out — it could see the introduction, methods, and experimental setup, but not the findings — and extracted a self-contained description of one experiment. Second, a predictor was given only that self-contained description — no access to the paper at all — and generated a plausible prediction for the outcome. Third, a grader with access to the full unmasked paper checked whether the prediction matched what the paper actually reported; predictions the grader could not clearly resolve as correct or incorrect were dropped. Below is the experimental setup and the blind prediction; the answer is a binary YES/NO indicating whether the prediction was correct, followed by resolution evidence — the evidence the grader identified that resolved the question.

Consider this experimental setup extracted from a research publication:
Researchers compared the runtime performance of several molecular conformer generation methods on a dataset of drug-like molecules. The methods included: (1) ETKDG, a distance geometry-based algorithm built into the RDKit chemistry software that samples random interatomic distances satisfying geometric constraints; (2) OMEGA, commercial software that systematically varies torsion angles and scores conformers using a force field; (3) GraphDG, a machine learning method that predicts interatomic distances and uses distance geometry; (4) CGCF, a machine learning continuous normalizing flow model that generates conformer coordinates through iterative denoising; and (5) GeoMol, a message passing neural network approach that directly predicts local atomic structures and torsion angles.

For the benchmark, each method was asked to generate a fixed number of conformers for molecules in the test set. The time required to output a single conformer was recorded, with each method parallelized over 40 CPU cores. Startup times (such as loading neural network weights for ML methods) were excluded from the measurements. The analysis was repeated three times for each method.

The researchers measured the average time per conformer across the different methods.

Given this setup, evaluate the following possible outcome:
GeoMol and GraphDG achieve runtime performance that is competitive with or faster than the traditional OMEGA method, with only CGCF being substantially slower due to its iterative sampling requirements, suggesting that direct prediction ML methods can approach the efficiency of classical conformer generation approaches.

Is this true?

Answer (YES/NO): YES